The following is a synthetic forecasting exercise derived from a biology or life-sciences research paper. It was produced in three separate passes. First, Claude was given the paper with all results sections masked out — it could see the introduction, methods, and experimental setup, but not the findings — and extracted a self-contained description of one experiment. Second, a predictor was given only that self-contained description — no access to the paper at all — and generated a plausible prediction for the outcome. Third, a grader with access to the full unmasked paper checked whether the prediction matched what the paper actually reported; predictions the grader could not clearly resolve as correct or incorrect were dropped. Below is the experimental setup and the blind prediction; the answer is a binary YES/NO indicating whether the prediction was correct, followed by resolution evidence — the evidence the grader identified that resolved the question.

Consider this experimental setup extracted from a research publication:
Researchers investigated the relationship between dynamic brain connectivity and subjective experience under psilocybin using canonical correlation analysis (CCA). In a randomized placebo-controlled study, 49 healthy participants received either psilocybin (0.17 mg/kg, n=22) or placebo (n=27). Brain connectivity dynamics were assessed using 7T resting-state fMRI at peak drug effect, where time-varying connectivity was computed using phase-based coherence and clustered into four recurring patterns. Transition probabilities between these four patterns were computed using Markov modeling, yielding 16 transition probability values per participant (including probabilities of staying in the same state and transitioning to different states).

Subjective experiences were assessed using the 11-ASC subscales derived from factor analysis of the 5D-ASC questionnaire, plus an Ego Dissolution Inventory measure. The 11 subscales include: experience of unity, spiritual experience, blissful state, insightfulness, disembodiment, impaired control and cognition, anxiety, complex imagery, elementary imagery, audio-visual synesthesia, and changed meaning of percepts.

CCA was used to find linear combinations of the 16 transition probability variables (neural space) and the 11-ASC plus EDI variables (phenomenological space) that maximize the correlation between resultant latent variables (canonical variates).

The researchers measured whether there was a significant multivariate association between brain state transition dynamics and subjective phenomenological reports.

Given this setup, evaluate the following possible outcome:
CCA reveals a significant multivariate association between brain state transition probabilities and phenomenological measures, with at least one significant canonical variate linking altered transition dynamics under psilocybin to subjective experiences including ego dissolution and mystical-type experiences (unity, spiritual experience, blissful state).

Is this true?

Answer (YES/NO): YES